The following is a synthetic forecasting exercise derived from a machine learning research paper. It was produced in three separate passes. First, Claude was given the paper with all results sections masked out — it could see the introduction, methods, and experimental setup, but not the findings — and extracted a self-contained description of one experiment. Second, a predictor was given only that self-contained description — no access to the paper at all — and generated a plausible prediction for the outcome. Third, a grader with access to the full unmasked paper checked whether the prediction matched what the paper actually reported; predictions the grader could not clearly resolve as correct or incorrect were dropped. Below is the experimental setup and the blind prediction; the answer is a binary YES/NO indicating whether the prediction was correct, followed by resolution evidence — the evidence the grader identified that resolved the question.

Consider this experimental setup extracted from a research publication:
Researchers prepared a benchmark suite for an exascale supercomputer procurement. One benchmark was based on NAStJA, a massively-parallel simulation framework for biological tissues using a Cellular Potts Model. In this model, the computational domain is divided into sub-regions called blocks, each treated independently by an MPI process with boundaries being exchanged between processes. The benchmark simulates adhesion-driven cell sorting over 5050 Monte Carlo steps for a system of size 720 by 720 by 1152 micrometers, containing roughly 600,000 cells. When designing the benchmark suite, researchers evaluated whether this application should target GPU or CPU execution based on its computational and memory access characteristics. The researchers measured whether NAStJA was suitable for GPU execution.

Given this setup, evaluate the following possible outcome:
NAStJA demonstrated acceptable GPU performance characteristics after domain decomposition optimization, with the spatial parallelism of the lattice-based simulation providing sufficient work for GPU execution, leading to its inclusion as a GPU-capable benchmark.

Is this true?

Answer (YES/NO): NO